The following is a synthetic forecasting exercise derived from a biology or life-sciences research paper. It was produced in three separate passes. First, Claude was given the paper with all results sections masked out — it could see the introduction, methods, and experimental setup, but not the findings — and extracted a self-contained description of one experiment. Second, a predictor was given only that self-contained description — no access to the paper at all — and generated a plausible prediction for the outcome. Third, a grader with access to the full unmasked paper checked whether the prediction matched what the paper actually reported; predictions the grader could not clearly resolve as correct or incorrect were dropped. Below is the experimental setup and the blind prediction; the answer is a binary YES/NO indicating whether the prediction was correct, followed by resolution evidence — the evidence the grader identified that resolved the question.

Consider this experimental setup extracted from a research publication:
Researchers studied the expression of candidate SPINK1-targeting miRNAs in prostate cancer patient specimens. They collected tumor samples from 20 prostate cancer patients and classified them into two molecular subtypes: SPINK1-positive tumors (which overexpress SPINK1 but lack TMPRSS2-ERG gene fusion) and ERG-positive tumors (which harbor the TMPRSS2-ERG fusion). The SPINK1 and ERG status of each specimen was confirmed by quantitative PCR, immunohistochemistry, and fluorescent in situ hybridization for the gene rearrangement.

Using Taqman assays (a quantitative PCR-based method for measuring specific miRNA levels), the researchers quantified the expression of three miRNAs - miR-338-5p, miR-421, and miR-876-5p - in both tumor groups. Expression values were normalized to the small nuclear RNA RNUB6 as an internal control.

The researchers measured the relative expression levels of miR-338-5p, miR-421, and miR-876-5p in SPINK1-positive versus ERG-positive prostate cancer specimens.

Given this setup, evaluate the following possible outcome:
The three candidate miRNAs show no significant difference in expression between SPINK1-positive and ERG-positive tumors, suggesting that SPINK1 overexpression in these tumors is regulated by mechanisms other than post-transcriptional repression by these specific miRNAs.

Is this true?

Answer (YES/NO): NO